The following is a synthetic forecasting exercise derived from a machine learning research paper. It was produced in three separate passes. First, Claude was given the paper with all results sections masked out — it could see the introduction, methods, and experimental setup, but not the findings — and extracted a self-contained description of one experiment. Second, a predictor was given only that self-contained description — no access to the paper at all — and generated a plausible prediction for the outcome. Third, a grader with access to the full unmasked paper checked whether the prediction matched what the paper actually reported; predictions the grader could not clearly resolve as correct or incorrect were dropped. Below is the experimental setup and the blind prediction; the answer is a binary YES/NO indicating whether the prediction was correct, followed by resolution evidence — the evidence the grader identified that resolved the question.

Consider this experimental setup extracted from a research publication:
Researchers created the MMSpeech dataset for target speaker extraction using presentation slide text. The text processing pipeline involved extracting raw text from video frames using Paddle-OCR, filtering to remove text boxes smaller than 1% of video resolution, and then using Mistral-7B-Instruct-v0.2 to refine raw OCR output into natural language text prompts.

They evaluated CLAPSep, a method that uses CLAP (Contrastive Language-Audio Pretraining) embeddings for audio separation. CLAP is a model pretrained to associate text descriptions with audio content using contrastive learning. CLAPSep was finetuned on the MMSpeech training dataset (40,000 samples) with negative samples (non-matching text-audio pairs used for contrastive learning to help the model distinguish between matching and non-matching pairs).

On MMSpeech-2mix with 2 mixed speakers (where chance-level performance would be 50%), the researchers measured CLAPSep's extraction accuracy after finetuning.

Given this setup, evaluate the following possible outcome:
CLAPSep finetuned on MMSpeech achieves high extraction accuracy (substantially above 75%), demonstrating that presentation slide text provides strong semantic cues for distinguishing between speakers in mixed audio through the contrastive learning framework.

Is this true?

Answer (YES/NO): NO